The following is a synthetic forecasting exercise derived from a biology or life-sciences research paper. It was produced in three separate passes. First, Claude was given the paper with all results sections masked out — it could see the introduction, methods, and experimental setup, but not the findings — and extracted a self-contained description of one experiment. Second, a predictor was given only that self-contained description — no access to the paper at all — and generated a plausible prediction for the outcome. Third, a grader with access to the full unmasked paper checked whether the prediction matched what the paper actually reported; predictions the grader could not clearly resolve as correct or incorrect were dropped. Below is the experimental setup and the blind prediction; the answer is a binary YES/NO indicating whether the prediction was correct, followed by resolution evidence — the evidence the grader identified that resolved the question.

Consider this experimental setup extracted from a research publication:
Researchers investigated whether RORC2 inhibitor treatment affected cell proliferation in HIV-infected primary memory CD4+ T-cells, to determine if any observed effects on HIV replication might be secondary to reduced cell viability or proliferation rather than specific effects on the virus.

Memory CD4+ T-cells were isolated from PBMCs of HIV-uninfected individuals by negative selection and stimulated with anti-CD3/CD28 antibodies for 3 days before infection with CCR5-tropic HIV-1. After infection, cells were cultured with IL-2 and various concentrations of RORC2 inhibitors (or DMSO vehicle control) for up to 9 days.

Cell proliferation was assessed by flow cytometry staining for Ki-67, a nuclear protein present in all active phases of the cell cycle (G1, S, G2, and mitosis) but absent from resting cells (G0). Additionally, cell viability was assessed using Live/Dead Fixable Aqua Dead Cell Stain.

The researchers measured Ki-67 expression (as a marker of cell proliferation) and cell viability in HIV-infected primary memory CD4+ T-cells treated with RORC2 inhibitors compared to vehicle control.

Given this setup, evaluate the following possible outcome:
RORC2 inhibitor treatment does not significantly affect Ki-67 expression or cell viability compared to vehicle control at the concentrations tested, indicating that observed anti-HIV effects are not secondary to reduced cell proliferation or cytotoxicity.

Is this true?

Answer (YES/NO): YES